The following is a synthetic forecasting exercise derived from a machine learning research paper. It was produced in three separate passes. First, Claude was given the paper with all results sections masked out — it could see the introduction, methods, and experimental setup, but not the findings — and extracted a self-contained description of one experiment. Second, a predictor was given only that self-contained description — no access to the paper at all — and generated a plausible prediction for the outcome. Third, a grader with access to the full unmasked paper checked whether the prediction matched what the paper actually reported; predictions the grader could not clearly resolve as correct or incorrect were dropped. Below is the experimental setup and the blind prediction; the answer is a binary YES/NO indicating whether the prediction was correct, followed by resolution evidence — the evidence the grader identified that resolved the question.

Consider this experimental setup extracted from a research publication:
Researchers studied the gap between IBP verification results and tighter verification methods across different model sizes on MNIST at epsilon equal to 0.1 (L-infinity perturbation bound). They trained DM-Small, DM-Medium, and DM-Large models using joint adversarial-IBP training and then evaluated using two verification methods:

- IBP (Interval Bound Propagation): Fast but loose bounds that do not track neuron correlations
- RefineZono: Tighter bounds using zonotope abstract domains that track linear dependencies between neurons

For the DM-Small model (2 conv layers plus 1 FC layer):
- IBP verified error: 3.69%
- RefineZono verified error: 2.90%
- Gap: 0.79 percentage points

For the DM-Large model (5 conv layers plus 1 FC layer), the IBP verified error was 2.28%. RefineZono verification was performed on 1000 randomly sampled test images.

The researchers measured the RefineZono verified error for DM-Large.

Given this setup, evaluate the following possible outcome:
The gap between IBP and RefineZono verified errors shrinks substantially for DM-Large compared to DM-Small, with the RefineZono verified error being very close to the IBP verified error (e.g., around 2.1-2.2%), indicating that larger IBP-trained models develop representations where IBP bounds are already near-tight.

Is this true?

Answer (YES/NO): NO